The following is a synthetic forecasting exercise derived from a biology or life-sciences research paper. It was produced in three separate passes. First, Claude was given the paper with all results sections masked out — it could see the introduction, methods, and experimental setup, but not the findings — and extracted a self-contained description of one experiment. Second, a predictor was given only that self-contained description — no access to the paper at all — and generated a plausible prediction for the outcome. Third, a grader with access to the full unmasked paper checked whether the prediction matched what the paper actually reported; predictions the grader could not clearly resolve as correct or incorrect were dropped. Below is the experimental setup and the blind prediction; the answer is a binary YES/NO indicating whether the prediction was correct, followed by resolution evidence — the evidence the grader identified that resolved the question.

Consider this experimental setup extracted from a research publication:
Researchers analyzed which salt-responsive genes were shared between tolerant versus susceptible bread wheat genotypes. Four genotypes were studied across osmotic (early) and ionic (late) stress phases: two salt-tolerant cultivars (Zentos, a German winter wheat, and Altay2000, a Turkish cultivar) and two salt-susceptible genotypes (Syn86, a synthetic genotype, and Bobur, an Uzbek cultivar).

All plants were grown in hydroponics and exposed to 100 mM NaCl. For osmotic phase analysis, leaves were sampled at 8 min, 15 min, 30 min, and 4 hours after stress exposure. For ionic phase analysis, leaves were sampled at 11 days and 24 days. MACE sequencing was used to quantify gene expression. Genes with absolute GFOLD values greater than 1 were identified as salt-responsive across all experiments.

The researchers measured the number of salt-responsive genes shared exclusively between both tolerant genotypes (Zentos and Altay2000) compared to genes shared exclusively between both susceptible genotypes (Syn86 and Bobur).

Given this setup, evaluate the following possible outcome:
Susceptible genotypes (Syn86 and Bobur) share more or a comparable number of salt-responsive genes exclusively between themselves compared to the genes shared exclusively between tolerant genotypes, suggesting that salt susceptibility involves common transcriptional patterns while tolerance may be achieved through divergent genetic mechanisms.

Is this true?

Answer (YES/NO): YES